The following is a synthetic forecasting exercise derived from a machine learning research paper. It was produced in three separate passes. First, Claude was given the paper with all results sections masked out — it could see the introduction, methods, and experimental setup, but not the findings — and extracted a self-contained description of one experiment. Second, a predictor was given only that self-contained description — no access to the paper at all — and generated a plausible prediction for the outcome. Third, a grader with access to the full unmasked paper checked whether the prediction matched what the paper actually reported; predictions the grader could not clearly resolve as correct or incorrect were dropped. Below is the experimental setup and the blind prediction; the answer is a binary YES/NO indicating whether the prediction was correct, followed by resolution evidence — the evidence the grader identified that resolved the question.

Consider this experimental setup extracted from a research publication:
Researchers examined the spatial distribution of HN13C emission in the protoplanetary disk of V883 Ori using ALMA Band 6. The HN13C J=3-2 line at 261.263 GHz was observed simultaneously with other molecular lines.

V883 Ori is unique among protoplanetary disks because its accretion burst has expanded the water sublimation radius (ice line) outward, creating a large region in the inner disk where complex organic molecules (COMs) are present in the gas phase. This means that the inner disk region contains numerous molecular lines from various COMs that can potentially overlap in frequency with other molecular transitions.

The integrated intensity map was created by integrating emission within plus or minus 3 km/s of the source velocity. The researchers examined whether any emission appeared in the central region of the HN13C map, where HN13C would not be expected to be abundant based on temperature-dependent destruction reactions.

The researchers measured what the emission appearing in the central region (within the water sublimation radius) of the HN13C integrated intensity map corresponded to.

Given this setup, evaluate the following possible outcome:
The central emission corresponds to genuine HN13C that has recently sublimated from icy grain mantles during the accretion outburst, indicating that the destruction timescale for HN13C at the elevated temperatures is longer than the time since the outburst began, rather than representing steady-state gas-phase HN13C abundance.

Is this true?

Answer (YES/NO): NO